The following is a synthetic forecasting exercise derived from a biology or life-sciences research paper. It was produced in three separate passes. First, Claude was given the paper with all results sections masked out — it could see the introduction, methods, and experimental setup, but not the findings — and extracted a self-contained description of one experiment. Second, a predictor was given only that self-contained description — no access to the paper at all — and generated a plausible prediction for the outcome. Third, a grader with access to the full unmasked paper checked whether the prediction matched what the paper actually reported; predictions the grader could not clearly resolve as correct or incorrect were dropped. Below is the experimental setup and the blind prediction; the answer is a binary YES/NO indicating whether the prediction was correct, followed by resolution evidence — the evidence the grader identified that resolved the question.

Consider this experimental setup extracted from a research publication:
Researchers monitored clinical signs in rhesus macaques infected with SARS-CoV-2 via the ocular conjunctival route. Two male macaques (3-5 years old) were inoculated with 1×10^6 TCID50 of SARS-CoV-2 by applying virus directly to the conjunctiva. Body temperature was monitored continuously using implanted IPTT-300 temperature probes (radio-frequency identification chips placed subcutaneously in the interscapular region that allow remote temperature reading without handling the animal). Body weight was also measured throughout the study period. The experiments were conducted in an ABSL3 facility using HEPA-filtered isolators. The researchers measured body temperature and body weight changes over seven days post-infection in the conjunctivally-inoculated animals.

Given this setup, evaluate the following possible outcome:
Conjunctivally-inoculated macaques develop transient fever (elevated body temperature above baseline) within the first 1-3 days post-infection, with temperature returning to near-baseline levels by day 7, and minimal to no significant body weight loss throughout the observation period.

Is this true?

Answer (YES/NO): NO